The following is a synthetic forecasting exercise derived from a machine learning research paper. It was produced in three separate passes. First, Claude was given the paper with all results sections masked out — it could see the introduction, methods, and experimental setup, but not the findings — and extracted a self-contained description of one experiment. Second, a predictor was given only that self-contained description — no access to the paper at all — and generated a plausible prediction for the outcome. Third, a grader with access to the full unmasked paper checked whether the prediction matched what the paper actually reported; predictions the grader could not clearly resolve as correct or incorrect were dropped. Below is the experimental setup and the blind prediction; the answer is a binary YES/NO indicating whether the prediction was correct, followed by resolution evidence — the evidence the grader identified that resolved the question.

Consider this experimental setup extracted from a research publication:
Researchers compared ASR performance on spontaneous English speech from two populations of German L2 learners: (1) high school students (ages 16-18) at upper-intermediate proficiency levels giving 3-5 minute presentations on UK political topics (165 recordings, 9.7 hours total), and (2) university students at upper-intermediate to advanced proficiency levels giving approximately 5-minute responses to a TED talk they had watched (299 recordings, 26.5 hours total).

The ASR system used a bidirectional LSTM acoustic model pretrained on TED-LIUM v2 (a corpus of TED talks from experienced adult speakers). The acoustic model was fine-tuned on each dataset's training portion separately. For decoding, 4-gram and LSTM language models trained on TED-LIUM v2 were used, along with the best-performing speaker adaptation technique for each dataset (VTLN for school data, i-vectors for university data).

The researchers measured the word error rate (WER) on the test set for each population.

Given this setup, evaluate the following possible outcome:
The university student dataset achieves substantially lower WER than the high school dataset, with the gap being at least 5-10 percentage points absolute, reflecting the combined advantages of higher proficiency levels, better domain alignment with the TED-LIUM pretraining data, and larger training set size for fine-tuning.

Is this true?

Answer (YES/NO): NO